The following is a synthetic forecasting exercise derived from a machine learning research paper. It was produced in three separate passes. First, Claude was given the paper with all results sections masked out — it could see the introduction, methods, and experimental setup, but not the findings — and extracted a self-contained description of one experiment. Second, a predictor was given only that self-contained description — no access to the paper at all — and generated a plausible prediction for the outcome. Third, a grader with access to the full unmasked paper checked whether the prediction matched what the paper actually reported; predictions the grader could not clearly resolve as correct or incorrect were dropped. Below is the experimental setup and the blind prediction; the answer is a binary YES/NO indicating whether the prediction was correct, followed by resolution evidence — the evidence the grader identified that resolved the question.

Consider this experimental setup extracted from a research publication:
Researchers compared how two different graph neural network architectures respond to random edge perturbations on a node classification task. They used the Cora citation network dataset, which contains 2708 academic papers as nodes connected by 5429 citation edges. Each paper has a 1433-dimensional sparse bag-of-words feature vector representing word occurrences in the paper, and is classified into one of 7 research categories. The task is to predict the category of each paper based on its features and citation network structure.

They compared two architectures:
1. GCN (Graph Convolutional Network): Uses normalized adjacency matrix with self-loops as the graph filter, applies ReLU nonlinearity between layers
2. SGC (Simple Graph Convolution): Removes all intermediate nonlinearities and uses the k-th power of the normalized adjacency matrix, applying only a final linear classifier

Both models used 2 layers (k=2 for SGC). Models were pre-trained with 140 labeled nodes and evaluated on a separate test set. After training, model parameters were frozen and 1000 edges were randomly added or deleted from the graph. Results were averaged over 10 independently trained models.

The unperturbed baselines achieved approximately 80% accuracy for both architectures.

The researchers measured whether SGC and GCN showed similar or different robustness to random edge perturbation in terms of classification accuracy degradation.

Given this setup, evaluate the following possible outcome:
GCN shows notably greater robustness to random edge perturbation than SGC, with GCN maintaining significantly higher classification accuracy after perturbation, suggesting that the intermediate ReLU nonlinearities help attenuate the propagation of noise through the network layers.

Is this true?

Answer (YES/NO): NO